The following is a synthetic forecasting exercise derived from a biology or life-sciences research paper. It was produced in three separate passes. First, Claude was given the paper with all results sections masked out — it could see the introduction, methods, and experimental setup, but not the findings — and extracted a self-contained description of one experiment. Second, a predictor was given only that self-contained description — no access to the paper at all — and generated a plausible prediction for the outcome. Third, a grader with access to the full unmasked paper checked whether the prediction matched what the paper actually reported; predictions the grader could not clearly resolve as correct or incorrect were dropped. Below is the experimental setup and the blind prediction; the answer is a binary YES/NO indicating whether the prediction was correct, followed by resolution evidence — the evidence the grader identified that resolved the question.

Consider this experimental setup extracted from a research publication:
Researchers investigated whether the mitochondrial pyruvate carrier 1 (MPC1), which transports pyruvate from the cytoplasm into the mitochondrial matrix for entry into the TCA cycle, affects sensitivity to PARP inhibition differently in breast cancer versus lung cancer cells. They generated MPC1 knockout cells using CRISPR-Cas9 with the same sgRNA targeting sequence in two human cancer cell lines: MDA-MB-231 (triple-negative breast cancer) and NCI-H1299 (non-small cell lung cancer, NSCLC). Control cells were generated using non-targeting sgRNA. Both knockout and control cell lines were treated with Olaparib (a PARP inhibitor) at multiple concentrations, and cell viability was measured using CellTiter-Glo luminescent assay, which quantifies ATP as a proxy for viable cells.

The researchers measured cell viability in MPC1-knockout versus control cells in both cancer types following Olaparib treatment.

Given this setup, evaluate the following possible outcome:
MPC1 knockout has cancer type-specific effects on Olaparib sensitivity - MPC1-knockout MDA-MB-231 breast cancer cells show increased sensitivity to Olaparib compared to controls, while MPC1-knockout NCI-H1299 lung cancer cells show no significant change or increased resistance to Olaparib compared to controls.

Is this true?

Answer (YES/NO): NO